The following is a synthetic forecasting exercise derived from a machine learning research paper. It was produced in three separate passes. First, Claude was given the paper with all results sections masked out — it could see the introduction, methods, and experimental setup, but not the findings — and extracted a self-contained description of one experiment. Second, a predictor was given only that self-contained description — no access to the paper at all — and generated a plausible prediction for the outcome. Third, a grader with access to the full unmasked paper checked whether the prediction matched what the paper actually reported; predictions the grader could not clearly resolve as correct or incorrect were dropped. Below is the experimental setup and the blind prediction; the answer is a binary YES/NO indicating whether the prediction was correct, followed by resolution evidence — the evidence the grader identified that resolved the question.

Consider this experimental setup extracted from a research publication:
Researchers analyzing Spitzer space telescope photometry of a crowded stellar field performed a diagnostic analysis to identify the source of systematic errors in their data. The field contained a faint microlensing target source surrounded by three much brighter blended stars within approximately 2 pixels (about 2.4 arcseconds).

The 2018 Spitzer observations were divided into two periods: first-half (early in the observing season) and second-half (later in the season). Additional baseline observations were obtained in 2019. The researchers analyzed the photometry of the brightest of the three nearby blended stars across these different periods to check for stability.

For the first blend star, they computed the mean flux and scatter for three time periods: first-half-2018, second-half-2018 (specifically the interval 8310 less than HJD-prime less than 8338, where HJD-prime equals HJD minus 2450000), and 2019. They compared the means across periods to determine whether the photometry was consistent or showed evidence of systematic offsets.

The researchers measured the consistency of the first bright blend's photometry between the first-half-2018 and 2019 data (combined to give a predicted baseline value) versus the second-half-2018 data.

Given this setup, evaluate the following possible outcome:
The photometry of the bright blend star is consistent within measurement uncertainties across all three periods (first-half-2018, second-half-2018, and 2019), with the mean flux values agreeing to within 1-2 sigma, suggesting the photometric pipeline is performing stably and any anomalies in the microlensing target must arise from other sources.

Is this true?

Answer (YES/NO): NO